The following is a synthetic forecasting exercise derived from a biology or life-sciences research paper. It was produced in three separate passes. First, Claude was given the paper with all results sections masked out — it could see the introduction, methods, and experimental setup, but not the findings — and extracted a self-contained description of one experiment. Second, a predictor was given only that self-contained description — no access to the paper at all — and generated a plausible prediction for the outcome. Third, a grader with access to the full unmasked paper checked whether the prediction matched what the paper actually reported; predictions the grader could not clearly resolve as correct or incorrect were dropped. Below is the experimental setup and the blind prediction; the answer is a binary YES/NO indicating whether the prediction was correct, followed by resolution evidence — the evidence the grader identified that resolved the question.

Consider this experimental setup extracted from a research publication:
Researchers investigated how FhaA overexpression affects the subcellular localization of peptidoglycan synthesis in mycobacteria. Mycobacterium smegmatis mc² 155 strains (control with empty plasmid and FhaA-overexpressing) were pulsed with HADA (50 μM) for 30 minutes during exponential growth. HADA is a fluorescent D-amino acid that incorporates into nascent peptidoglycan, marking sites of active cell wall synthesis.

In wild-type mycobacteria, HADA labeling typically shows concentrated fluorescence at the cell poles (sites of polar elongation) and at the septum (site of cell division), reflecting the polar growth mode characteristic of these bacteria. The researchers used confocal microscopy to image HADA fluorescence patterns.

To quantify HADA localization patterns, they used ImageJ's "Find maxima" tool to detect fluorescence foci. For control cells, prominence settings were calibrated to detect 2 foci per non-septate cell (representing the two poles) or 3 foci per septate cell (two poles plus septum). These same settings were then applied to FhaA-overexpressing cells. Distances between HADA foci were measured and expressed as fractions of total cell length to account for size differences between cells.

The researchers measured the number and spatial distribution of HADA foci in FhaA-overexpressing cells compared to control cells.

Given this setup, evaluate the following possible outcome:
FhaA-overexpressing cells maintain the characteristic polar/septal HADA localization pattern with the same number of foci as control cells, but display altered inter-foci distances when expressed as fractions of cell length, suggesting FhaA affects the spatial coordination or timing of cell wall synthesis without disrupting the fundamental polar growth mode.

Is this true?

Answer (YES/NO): NO